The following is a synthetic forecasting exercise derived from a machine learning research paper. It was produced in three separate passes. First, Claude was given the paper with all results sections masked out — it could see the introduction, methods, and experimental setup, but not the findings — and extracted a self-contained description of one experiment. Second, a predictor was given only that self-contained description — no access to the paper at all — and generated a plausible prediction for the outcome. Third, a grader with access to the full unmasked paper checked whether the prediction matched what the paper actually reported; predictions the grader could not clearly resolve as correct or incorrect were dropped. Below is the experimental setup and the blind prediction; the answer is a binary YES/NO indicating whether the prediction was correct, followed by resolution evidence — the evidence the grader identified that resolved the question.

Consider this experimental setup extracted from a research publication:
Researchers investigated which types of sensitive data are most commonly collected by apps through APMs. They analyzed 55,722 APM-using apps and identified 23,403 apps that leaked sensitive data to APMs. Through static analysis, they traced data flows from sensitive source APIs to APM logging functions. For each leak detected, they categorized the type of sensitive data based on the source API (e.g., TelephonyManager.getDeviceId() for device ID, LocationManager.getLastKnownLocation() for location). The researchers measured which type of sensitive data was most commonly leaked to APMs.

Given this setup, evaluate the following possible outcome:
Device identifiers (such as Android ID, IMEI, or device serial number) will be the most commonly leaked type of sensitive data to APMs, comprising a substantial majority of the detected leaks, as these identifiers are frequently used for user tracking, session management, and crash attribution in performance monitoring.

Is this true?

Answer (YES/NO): NO